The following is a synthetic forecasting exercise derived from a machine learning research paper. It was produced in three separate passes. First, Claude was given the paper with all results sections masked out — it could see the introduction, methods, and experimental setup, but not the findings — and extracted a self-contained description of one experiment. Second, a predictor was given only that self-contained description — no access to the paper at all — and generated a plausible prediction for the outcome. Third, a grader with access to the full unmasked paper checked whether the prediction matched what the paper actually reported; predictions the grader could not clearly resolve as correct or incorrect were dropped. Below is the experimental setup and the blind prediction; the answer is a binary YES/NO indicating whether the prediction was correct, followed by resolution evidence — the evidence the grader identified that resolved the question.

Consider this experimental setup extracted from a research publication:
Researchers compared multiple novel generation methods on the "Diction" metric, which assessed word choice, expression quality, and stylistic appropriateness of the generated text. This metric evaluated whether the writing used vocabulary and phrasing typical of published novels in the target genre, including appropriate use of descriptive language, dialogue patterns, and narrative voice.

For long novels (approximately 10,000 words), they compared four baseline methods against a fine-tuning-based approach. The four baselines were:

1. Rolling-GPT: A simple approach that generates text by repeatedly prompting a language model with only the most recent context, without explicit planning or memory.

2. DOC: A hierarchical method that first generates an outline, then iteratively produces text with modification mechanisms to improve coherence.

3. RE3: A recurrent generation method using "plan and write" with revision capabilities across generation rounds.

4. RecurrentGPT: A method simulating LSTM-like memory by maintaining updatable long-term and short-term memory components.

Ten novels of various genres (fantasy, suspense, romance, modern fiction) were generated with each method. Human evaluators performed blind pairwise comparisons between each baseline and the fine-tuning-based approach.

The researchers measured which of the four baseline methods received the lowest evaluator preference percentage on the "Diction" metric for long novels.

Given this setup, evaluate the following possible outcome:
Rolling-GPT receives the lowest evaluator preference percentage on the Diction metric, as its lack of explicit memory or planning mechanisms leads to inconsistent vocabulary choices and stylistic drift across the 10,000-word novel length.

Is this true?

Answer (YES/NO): NO